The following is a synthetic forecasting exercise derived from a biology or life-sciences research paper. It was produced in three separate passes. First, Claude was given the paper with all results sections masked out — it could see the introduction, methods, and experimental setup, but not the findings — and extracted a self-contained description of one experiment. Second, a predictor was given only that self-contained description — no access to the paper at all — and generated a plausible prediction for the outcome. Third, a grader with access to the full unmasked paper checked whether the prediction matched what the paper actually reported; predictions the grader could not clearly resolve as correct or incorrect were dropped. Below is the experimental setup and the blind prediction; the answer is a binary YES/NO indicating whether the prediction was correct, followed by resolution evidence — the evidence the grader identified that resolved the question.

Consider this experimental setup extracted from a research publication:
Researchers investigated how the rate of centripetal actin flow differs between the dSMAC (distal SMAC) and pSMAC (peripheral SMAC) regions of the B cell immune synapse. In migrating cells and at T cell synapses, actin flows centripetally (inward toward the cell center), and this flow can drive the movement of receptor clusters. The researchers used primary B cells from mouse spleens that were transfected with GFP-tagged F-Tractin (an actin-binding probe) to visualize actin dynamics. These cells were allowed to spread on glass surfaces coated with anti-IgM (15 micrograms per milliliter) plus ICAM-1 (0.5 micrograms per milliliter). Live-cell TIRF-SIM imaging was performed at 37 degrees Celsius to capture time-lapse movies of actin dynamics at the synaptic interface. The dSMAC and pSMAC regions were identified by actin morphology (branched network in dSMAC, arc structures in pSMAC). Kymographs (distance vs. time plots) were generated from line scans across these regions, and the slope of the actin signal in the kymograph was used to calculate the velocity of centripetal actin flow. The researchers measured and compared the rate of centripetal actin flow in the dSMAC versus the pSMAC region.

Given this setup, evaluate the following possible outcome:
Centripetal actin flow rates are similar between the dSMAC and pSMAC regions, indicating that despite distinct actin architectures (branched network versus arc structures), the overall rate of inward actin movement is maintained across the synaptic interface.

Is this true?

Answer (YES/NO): NO